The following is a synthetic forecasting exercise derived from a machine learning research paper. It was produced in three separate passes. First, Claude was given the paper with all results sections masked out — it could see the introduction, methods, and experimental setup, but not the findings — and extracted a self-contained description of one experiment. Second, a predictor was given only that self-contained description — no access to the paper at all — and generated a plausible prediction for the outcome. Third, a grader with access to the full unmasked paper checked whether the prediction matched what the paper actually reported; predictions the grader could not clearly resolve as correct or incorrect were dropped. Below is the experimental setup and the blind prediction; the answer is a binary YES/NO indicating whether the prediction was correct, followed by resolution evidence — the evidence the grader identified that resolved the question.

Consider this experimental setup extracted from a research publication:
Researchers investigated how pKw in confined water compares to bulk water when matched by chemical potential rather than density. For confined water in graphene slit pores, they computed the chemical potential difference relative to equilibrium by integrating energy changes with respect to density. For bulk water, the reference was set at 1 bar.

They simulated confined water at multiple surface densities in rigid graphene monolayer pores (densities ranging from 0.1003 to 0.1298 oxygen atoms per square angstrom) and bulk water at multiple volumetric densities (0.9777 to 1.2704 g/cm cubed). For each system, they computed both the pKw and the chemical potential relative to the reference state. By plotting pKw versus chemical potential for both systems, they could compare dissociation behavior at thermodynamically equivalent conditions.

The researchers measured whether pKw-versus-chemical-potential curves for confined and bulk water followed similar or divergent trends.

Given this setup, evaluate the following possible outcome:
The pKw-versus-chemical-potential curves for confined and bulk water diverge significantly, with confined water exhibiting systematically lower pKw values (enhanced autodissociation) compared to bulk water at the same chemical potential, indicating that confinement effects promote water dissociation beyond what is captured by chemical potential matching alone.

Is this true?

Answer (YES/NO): NO